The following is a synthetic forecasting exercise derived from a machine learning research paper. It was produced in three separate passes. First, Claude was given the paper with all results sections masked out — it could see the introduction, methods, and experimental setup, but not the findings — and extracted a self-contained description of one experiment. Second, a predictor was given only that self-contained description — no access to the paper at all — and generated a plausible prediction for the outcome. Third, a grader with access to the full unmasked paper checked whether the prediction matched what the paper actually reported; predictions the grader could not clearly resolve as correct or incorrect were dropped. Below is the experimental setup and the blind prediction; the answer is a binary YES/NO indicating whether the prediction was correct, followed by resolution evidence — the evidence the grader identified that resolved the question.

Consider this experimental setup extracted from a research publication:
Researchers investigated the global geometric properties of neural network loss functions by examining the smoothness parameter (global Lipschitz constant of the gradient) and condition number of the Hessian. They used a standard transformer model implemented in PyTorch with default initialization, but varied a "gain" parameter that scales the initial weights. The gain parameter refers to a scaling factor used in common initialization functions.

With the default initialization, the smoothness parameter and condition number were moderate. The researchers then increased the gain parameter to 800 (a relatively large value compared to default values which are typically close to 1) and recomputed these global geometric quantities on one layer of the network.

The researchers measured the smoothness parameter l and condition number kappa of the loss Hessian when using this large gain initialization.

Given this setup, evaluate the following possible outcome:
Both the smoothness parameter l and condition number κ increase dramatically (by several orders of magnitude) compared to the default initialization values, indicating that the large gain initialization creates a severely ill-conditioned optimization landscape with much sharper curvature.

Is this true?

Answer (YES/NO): YES